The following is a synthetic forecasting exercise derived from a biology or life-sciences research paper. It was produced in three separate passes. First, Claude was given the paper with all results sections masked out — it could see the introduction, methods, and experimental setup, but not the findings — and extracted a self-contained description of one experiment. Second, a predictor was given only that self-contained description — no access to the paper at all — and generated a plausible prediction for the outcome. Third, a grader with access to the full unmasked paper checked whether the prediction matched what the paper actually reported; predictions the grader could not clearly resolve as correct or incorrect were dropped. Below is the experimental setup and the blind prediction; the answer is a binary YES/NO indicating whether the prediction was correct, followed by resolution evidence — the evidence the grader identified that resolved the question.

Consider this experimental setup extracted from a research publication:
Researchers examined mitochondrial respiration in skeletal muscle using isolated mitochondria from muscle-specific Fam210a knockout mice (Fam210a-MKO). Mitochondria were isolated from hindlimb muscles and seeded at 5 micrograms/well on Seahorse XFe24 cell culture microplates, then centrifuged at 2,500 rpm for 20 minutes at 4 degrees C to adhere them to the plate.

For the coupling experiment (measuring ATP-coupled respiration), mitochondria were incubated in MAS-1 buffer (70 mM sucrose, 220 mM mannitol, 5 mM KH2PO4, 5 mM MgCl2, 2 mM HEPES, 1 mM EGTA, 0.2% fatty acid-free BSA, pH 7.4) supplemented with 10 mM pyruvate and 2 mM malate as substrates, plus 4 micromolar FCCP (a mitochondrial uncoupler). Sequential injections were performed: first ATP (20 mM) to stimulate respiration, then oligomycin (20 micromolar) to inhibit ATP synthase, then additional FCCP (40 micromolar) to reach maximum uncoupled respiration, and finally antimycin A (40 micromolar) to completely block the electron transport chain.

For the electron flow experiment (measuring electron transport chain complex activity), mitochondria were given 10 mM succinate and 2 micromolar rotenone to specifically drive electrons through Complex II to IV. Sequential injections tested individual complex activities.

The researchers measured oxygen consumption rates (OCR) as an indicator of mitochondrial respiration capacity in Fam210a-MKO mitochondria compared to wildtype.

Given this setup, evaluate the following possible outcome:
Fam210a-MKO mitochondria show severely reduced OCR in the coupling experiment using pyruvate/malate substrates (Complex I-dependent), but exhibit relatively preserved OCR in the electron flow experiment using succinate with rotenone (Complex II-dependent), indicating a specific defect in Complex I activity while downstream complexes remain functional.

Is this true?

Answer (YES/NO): NO